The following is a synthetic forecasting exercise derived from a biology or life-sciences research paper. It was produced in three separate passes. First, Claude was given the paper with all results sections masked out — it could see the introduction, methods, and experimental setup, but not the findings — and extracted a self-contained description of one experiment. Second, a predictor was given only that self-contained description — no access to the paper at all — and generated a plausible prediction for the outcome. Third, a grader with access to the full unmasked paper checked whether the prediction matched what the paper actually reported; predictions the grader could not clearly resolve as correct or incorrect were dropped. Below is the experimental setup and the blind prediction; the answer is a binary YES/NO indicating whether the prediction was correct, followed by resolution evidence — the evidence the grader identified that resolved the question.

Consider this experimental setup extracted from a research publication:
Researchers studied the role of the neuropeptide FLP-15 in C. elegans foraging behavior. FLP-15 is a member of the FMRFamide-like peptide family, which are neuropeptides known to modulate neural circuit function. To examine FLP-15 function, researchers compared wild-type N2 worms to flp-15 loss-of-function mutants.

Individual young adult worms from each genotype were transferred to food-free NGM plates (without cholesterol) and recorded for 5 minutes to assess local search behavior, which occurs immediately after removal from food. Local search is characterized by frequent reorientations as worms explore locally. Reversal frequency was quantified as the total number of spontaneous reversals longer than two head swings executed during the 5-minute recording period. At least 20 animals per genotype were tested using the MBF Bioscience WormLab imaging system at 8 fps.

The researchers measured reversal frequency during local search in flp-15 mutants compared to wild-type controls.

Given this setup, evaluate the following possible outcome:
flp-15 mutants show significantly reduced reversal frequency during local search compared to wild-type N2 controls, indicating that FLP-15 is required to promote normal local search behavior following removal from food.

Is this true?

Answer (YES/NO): YES